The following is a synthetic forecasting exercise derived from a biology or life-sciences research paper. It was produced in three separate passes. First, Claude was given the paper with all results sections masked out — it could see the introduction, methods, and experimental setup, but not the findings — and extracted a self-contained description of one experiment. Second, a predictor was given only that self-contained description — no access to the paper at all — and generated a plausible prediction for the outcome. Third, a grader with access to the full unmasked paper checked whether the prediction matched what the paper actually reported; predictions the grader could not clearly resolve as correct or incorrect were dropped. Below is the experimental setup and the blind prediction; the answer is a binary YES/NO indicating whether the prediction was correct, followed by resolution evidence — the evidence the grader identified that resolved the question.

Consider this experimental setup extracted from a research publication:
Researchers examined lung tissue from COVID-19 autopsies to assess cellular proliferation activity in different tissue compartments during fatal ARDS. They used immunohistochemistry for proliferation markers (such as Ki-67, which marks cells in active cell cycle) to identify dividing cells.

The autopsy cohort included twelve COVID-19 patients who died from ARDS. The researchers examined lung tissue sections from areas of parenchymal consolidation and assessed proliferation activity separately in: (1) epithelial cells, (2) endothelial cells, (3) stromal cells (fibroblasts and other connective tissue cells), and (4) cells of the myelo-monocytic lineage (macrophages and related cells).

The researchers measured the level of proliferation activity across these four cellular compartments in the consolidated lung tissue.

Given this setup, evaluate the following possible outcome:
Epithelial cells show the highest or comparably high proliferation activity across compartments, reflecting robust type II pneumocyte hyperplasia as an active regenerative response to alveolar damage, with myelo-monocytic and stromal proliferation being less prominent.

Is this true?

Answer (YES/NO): NO